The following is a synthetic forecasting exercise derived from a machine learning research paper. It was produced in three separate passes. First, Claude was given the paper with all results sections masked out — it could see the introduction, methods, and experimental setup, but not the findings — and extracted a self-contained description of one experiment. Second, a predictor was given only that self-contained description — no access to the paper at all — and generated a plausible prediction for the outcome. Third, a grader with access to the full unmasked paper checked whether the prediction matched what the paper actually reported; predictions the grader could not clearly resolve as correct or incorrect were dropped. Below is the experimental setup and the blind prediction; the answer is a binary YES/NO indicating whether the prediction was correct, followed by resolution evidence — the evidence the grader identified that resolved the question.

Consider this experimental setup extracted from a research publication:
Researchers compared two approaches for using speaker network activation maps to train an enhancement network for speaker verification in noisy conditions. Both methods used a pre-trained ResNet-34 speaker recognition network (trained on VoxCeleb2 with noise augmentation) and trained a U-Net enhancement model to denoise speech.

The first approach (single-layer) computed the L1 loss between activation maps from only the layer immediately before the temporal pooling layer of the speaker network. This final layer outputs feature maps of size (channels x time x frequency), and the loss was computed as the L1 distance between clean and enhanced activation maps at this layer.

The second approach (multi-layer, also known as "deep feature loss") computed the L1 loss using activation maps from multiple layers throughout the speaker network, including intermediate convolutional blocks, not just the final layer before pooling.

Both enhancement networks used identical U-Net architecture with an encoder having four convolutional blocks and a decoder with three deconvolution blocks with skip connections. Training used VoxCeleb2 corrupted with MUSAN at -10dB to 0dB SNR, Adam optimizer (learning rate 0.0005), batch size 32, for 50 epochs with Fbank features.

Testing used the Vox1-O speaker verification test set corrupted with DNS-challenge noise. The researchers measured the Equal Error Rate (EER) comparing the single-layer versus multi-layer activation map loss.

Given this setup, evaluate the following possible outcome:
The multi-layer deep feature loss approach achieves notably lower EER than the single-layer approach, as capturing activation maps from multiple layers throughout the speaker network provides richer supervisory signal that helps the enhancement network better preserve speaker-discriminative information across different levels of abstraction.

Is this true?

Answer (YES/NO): NO